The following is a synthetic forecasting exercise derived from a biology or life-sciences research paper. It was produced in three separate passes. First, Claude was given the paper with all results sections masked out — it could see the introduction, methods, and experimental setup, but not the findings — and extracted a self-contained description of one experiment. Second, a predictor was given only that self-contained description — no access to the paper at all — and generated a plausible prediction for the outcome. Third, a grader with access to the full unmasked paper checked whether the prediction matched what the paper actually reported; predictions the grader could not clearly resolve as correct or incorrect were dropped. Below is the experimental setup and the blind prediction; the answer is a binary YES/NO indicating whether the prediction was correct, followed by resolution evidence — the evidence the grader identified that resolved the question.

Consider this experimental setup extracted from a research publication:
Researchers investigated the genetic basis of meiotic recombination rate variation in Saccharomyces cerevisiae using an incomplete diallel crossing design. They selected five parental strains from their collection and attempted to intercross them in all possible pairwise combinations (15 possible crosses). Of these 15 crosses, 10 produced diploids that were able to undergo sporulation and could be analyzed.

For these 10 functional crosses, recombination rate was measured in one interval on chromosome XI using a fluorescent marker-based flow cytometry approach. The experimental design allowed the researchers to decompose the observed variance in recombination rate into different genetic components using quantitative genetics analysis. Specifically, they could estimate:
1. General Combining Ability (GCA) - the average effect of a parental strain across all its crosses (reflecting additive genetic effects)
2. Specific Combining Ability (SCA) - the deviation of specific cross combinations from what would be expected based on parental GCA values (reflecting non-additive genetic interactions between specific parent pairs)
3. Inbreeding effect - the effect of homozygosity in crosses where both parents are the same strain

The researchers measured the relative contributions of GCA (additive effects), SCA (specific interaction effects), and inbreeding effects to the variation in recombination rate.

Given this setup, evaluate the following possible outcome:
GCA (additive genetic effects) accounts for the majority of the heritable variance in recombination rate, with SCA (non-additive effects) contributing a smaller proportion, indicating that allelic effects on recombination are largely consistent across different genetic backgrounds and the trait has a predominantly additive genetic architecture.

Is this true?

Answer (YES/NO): NO